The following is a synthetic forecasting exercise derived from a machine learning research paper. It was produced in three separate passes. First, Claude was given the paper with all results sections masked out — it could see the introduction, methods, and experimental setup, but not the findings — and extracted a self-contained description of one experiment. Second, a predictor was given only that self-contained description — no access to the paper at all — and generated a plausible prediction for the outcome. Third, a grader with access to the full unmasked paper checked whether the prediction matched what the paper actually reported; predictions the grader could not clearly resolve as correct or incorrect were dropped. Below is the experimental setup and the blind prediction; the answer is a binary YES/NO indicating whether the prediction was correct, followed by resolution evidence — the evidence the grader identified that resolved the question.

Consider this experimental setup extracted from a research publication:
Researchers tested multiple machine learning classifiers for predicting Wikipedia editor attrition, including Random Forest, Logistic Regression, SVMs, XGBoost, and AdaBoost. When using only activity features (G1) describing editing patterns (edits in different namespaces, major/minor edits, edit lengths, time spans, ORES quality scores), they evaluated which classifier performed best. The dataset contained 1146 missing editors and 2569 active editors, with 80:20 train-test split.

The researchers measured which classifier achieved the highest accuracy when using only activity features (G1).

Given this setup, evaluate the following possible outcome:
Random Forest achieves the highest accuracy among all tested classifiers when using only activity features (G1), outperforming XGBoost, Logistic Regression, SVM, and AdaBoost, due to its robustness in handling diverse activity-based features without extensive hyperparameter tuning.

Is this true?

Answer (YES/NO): NO